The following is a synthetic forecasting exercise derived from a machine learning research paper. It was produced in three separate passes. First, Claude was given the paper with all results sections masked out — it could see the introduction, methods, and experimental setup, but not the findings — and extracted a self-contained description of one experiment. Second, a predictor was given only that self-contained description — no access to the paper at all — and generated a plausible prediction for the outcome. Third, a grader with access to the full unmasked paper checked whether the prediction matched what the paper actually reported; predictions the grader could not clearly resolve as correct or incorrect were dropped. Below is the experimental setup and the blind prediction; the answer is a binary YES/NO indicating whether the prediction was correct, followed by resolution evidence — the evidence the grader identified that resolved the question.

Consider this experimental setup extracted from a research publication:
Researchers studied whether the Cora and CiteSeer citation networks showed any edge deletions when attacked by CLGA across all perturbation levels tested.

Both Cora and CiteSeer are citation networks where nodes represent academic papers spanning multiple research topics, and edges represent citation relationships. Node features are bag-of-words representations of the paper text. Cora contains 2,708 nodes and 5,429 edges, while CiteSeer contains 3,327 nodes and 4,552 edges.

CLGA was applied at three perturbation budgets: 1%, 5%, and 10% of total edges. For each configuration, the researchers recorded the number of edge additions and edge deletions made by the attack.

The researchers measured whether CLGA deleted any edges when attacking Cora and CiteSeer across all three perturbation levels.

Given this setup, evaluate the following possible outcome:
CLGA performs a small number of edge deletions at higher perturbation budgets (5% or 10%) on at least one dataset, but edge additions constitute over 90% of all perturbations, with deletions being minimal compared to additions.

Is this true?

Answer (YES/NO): NO